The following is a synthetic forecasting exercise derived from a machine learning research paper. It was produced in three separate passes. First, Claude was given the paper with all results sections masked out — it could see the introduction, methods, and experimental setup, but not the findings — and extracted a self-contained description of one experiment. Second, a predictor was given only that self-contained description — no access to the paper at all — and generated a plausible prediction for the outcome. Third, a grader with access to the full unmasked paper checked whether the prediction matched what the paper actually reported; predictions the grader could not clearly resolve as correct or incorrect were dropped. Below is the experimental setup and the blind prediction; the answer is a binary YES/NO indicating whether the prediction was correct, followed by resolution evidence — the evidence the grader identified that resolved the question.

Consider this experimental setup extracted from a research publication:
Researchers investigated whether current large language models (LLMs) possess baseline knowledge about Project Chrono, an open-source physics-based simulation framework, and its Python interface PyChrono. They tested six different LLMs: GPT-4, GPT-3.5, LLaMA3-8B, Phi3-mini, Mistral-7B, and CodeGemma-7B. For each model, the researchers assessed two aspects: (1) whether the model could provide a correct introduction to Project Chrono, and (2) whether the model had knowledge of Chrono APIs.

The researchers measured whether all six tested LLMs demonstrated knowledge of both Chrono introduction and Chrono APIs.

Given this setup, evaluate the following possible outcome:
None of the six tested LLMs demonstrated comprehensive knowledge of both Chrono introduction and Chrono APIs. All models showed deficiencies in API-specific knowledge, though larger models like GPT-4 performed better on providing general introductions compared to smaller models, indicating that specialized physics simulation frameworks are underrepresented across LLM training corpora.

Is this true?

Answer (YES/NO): NO